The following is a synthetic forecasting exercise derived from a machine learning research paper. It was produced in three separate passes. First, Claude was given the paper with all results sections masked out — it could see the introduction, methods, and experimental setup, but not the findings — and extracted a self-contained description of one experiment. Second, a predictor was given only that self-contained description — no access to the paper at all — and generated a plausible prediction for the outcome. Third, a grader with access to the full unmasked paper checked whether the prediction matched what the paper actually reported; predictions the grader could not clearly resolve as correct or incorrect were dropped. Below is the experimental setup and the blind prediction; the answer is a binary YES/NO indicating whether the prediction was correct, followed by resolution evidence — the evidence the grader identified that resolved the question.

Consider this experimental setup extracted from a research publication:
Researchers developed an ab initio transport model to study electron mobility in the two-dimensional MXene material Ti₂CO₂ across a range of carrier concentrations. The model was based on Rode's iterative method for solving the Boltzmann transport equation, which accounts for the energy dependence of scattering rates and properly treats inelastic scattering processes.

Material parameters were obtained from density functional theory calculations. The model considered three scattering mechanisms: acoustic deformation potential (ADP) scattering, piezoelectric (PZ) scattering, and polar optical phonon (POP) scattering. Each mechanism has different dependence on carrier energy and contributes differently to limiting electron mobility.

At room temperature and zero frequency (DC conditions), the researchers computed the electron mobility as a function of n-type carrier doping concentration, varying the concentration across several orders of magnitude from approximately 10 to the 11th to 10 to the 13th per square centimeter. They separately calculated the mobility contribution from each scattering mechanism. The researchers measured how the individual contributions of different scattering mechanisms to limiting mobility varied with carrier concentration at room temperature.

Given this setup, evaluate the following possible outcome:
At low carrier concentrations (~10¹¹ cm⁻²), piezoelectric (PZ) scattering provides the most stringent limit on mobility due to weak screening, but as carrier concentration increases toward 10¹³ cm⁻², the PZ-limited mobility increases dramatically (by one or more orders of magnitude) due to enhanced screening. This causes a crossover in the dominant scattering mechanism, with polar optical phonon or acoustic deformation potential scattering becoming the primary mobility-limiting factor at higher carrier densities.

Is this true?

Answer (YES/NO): NO